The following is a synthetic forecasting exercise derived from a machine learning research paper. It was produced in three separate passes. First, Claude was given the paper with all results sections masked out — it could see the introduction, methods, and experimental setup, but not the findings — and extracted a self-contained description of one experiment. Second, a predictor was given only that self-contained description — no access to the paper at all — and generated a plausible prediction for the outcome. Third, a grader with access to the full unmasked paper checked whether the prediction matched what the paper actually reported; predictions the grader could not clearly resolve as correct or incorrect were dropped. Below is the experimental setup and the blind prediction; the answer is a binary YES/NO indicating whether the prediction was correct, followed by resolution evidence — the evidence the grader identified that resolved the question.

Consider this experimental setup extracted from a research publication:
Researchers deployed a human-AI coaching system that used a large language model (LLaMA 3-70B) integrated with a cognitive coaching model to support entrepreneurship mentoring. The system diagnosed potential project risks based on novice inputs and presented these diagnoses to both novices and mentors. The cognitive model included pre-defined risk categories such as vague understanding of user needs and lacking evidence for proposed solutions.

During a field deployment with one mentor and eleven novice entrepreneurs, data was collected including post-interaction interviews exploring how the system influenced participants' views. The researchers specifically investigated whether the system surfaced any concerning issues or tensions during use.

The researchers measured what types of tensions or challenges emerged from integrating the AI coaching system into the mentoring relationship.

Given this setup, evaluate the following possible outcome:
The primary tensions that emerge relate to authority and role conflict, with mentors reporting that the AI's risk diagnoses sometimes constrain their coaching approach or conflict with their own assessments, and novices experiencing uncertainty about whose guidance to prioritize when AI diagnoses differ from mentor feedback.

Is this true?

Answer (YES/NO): NO